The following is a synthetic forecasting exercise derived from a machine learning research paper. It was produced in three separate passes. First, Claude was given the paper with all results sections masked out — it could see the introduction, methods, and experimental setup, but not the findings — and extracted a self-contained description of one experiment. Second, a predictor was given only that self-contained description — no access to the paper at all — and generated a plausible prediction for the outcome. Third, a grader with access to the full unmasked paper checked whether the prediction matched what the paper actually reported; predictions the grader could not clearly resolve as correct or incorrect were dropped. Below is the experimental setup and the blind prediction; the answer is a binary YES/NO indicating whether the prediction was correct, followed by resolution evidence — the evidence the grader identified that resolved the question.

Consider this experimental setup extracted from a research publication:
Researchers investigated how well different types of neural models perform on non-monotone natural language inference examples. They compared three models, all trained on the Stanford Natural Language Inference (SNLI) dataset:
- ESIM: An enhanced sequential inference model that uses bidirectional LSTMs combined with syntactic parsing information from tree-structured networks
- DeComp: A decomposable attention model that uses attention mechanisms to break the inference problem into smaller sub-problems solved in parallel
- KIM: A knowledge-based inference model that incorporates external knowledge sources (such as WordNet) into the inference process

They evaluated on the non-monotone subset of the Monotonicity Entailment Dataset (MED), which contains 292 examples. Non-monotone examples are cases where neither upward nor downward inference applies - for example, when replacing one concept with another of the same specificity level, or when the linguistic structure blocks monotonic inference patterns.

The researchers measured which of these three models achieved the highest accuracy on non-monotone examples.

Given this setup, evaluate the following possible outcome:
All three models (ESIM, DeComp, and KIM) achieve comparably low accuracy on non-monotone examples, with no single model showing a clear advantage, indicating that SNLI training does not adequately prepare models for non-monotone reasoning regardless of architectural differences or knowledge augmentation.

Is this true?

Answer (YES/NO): NO